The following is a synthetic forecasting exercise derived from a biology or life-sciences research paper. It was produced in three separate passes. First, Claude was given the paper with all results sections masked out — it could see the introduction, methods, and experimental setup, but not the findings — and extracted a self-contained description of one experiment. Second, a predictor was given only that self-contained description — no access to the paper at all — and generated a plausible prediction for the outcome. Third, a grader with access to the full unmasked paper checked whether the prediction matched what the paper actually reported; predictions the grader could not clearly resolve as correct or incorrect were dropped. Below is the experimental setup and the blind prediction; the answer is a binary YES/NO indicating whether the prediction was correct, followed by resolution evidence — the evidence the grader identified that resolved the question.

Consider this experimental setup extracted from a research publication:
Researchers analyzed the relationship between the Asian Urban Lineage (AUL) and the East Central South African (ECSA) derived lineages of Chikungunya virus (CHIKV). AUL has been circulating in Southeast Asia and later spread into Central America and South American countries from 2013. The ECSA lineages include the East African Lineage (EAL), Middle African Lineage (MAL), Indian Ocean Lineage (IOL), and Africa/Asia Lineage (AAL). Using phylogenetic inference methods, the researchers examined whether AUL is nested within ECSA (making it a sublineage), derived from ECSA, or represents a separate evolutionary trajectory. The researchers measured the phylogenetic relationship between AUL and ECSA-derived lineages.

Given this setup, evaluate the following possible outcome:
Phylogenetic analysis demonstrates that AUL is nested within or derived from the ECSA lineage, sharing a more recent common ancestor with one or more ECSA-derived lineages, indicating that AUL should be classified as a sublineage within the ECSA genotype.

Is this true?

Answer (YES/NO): NO